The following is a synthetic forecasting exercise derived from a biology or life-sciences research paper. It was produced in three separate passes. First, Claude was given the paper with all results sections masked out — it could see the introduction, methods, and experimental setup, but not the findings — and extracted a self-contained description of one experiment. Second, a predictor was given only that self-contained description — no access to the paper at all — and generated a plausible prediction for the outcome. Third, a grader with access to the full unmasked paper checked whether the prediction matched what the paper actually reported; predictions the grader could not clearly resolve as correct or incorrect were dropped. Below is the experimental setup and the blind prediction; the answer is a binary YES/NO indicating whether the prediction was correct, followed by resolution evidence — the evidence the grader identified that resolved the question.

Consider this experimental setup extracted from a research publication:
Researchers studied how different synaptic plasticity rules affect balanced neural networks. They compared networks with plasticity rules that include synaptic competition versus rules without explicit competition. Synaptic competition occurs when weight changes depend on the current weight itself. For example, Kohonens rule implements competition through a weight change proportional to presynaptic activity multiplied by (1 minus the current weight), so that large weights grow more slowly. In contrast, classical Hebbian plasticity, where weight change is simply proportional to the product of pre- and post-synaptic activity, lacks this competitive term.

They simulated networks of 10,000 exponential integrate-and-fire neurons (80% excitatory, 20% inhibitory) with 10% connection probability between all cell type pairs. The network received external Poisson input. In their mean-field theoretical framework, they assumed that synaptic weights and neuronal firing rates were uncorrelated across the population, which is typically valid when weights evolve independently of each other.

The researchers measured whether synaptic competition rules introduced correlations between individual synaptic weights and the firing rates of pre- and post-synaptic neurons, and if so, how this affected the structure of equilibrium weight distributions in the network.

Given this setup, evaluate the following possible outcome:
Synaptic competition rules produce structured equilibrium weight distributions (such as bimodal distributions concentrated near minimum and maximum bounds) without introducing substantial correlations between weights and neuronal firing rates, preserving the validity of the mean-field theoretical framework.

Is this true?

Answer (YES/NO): NO